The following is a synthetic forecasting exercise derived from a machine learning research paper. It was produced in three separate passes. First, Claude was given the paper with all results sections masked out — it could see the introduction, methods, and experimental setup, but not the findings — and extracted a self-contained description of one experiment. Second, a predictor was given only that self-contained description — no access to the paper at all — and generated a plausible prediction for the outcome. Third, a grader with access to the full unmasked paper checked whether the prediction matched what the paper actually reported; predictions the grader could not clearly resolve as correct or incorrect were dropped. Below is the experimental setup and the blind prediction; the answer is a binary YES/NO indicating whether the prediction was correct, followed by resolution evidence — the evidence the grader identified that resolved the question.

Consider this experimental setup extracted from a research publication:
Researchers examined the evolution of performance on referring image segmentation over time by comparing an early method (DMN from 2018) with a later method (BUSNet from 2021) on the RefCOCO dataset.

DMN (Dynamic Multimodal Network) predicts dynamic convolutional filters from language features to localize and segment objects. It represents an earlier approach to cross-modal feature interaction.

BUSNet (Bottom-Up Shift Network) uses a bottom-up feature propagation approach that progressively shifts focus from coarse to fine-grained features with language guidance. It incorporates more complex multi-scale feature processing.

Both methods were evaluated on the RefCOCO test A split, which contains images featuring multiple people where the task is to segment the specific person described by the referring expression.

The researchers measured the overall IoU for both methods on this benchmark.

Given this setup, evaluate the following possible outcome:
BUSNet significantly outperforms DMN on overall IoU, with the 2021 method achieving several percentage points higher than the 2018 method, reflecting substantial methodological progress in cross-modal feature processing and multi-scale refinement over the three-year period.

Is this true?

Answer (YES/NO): YES